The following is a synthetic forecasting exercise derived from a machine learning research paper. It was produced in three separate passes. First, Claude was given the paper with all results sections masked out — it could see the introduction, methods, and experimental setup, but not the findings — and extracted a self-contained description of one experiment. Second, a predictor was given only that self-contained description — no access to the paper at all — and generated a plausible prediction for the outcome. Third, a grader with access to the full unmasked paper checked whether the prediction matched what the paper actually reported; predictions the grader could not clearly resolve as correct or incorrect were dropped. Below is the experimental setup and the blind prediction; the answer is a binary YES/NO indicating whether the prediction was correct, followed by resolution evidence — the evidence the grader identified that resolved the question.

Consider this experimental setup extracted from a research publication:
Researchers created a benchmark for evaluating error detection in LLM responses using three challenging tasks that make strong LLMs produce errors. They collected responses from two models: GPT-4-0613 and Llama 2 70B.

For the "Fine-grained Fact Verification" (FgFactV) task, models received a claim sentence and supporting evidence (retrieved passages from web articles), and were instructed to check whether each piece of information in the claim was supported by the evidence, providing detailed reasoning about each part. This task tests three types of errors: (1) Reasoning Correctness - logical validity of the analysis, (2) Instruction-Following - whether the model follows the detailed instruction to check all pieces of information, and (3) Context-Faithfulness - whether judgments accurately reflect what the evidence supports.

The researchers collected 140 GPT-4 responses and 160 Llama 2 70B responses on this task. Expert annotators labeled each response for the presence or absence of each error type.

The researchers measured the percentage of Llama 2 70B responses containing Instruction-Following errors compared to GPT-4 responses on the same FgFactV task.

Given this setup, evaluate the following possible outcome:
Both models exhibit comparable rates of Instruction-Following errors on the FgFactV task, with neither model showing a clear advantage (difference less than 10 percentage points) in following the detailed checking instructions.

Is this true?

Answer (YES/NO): NO